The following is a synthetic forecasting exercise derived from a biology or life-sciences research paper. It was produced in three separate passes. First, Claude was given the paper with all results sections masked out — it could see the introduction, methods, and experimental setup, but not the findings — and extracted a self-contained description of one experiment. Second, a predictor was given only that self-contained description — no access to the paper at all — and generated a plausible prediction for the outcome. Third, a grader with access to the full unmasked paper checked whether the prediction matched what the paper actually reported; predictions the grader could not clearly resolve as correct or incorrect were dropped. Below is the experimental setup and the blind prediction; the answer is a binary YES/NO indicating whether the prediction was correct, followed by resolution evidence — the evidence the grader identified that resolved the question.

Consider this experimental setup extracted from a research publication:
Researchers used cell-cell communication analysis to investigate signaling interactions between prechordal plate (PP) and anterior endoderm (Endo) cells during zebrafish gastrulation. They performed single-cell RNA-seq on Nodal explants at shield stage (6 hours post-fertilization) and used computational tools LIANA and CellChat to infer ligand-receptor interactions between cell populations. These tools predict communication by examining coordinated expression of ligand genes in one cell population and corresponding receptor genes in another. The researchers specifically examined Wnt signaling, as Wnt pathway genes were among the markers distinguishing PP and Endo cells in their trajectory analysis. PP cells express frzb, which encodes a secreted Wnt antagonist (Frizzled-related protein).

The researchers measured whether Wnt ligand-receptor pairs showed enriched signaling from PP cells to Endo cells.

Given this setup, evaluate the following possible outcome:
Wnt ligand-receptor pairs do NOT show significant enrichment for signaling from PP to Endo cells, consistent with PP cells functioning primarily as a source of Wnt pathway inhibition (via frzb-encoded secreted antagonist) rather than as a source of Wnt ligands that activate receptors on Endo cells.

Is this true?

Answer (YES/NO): NO